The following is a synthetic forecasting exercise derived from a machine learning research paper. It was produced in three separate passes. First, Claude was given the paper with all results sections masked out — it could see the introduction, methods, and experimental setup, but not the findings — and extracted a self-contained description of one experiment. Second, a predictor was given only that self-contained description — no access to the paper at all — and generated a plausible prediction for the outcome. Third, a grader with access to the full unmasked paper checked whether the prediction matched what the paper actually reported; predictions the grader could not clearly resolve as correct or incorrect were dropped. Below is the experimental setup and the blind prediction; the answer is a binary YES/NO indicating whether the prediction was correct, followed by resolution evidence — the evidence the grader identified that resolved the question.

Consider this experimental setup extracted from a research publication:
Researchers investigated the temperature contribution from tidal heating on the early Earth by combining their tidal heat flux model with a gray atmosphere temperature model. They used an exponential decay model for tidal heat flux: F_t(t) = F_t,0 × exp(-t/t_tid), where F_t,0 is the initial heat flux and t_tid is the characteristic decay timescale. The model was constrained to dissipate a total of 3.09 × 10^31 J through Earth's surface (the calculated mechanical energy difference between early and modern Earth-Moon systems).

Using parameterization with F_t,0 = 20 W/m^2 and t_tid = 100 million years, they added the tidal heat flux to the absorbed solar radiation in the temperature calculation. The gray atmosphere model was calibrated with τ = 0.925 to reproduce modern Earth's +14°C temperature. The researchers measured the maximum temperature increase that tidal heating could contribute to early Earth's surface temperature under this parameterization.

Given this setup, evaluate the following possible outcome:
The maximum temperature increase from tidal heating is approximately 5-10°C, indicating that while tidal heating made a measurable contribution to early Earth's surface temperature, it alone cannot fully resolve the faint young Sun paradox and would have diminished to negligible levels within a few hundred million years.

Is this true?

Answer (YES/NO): YES